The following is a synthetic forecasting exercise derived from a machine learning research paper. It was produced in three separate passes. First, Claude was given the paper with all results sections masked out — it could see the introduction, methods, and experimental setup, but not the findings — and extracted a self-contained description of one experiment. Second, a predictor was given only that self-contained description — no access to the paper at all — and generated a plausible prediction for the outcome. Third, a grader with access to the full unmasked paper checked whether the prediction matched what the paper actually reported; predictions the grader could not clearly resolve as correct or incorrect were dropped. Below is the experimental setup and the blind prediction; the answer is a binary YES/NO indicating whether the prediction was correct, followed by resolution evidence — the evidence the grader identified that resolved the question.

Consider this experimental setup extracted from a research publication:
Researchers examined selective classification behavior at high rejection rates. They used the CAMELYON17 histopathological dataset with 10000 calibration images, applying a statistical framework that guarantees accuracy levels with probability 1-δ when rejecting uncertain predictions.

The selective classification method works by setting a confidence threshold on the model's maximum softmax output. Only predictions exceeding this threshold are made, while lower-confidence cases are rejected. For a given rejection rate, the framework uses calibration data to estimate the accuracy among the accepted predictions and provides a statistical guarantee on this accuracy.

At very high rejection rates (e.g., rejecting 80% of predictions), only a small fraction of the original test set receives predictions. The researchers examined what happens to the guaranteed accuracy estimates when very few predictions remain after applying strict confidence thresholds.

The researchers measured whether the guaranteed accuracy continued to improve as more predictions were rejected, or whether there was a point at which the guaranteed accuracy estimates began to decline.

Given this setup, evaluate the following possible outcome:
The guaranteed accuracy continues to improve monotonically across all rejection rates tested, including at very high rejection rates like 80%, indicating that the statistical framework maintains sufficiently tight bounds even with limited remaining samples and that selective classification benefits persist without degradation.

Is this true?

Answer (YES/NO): NO